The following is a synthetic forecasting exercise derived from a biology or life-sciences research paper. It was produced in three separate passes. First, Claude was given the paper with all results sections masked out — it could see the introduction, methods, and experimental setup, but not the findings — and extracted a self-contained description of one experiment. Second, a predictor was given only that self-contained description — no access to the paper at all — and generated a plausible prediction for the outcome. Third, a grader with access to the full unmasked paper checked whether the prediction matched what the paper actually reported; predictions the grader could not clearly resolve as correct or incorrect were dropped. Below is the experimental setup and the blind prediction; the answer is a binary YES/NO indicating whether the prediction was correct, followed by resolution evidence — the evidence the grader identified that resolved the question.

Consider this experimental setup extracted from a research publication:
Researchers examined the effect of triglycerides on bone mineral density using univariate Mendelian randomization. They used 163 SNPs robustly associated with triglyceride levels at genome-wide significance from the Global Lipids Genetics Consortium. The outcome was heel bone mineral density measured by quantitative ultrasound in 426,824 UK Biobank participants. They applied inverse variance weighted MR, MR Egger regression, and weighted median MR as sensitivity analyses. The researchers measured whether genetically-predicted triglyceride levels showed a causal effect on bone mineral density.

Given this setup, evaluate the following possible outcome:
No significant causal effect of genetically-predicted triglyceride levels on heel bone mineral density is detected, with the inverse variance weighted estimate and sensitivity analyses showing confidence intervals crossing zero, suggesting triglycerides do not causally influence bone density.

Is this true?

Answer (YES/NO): YES